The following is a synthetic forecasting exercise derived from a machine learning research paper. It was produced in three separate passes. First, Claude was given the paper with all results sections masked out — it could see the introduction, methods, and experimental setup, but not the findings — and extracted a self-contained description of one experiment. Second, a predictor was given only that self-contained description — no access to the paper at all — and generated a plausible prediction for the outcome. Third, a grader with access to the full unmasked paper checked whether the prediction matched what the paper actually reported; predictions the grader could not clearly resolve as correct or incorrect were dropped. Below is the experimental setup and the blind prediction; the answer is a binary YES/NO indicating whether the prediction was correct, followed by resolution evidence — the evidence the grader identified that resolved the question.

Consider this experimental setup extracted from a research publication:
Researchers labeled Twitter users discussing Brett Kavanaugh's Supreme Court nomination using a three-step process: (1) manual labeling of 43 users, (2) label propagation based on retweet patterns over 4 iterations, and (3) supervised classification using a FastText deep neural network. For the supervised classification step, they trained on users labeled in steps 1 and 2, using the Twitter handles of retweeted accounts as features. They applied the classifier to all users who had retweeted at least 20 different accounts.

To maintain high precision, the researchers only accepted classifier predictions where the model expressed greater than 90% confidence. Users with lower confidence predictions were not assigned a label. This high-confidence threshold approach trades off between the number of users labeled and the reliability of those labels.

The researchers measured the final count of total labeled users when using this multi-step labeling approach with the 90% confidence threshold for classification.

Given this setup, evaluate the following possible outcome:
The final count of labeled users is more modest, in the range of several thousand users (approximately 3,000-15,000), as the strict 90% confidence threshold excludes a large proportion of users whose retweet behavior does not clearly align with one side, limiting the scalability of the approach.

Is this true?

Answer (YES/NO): NO